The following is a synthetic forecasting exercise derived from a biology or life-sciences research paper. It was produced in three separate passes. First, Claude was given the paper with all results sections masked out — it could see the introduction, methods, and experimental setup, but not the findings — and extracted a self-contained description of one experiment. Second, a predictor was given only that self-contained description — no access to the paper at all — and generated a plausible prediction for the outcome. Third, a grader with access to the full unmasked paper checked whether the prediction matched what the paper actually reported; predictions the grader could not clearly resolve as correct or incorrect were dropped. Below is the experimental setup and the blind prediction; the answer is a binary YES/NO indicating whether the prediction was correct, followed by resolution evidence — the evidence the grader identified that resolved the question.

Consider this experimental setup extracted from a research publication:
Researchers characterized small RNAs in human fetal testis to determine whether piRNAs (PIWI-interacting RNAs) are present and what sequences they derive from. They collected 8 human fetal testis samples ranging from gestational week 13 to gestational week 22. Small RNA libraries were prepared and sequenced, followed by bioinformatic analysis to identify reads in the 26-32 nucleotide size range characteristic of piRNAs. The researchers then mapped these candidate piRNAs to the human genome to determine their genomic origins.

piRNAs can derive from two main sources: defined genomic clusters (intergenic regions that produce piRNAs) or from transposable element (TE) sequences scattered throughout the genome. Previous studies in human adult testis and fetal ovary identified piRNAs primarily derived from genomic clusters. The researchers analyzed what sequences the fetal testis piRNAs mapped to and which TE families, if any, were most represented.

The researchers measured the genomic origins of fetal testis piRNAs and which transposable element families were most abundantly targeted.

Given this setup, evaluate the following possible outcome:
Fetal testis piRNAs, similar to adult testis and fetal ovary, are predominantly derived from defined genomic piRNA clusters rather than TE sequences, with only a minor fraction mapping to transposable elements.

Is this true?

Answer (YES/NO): NO